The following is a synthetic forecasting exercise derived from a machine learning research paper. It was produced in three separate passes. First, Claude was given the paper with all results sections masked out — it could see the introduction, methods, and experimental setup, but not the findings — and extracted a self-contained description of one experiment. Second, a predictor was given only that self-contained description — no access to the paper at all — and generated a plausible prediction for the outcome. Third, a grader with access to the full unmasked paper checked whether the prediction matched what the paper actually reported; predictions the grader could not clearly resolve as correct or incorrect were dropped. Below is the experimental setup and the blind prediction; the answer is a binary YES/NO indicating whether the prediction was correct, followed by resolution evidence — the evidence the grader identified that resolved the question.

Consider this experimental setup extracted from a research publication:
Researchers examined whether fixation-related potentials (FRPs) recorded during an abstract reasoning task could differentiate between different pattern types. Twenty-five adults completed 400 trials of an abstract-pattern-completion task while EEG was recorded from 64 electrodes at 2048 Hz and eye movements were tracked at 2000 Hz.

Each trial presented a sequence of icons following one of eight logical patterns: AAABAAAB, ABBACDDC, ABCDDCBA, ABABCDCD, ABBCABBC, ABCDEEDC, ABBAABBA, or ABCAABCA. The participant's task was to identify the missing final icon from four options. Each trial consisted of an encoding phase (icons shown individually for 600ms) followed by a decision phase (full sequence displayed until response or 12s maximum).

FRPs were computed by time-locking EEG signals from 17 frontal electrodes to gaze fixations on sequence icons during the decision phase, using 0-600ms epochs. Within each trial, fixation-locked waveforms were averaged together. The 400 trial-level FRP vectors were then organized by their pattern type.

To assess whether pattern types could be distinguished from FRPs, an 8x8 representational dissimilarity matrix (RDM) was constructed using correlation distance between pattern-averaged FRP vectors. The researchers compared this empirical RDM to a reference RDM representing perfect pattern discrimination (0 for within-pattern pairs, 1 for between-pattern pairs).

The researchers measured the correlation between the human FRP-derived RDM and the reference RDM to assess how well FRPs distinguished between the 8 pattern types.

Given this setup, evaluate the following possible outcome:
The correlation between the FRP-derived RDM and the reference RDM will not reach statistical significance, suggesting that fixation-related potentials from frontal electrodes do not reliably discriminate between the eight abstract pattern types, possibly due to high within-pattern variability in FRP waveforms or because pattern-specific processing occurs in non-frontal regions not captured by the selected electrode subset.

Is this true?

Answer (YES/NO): YES